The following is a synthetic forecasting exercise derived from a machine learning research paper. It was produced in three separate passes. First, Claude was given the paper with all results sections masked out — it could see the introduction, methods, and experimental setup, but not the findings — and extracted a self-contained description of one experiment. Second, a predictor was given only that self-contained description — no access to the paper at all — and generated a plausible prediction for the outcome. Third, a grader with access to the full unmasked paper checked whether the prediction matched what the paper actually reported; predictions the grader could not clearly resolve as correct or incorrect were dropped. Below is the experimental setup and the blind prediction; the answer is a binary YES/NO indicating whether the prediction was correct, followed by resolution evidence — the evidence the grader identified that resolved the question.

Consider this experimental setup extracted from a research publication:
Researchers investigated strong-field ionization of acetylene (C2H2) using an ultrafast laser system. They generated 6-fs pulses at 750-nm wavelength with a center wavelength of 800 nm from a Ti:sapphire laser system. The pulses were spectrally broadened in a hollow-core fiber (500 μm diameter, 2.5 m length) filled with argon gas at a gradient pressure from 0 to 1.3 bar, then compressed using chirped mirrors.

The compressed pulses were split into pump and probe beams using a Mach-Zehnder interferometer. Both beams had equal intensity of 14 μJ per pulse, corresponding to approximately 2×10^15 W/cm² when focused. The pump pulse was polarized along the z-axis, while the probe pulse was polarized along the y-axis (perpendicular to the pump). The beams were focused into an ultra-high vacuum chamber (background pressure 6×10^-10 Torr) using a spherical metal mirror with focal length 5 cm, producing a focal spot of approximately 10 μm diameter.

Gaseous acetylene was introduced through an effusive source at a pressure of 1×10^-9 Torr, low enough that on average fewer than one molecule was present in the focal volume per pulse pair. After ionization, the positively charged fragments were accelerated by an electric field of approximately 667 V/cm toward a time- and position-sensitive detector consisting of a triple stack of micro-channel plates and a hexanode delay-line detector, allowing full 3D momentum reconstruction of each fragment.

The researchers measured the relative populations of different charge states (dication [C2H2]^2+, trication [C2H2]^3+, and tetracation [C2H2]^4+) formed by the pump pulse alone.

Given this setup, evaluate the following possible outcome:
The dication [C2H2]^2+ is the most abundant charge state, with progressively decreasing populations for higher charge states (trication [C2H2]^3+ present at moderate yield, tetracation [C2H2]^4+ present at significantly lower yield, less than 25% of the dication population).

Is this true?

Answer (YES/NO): YES